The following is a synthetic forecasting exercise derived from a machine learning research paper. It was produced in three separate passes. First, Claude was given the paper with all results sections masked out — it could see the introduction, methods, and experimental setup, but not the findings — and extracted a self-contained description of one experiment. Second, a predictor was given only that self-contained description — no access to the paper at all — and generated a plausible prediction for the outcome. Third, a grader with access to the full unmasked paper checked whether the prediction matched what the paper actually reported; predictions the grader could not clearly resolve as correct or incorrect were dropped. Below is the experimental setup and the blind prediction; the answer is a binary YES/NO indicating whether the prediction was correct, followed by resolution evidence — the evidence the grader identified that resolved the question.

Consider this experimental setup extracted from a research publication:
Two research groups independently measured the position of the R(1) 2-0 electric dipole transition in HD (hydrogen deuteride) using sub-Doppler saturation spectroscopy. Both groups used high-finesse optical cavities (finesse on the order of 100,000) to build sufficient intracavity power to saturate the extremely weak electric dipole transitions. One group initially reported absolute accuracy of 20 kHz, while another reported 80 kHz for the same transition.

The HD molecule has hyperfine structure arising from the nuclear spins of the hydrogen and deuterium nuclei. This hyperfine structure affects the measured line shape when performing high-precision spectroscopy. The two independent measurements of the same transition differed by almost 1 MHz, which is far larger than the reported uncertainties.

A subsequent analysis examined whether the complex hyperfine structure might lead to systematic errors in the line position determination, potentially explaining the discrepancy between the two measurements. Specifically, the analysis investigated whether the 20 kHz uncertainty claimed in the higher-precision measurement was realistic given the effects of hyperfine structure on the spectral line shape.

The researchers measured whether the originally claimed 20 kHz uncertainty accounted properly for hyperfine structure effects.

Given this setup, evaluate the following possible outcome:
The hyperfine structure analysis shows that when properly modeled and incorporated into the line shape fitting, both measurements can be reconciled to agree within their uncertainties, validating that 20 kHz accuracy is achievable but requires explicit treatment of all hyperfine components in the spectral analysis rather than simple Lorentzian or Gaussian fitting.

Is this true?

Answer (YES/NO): NO